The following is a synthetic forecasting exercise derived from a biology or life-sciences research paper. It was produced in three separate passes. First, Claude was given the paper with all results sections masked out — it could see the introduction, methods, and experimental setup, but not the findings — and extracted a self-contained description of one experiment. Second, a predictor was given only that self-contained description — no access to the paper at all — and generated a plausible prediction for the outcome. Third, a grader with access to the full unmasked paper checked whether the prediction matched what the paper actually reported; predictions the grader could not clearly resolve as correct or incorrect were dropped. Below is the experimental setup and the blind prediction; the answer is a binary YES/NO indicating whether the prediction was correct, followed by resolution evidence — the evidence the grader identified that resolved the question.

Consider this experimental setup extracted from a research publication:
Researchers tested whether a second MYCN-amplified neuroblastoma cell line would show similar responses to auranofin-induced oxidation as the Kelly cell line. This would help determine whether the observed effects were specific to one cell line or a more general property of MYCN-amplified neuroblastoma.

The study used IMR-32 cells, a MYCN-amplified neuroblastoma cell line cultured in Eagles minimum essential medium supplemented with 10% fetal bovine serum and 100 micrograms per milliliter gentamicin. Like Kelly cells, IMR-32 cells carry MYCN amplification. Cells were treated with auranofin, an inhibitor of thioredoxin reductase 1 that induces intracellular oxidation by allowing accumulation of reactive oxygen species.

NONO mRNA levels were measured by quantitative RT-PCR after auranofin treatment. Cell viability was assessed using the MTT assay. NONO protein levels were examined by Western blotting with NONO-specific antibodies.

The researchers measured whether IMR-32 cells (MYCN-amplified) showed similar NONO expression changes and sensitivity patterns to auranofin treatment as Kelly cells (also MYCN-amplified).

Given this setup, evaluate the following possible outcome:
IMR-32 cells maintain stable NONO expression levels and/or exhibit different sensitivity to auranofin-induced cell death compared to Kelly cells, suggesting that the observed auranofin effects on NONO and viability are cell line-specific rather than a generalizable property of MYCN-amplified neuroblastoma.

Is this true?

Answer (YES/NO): NO